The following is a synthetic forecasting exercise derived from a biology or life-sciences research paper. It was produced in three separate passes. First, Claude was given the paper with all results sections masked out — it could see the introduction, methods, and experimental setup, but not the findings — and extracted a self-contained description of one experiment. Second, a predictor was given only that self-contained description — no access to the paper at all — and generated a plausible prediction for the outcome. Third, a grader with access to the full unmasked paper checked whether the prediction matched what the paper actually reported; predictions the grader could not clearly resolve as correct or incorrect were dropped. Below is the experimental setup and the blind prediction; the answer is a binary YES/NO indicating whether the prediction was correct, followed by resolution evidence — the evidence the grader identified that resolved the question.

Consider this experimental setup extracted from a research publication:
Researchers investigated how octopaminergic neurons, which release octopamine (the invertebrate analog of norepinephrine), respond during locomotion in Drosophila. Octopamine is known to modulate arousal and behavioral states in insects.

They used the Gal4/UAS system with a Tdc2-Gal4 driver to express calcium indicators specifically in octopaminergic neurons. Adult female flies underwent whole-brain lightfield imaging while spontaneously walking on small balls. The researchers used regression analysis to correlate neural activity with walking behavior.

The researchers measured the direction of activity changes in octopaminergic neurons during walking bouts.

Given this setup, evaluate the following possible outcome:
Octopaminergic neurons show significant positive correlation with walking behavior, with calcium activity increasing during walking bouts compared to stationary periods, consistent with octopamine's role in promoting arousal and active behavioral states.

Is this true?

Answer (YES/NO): YES